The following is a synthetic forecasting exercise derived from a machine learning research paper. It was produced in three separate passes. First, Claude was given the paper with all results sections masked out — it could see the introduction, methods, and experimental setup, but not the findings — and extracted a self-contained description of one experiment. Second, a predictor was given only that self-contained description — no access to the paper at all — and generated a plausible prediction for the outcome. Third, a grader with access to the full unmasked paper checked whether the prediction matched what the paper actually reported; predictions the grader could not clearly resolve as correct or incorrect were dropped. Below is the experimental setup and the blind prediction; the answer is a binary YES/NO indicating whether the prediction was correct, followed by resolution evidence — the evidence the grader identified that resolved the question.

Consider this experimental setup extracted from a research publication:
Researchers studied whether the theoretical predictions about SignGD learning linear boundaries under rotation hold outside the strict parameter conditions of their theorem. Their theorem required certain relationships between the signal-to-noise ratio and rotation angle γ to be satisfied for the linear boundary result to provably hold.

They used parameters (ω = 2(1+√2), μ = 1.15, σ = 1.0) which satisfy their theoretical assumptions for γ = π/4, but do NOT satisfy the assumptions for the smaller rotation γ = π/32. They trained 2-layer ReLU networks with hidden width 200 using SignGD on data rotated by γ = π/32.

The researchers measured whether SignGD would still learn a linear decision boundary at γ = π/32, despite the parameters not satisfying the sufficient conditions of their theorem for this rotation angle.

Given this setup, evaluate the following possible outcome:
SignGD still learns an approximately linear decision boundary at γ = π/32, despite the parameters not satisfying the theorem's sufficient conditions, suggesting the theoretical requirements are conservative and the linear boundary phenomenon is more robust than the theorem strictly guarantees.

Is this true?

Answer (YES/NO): YES